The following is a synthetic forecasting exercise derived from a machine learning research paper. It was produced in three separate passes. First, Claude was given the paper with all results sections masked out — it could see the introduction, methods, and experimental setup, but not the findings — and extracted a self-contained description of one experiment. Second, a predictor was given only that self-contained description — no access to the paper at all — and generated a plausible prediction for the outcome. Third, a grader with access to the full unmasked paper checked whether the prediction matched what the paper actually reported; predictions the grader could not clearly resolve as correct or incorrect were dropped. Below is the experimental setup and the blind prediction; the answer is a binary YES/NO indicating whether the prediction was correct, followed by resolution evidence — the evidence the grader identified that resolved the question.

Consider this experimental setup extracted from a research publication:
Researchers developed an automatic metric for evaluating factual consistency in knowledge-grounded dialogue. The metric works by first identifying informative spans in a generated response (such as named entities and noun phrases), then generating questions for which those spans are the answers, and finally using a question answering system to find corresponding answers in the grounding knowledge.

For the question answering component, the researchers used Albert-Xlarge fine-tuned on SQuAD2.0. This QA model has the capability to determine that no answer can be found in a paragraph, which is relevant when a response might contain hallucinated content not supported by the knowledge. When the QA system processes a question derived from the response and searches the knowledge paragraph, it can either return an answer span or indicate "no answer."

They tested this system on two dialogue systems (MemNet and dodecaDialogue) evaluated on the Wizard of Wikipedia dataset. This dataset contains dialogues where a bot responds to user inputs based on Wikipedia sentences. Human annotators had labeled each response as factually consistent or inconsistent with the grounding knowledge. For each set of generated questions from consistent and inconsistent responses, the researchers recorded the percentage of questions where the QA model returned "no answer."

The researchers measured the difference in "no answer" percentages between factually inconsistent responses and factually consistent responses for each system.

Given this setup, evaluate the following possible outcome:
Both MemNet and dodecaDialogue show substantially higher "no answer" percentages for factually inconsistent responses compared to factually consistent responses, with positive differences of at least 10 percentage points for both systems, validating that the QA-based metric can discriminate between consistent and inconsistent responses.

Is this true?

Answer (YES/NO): YES